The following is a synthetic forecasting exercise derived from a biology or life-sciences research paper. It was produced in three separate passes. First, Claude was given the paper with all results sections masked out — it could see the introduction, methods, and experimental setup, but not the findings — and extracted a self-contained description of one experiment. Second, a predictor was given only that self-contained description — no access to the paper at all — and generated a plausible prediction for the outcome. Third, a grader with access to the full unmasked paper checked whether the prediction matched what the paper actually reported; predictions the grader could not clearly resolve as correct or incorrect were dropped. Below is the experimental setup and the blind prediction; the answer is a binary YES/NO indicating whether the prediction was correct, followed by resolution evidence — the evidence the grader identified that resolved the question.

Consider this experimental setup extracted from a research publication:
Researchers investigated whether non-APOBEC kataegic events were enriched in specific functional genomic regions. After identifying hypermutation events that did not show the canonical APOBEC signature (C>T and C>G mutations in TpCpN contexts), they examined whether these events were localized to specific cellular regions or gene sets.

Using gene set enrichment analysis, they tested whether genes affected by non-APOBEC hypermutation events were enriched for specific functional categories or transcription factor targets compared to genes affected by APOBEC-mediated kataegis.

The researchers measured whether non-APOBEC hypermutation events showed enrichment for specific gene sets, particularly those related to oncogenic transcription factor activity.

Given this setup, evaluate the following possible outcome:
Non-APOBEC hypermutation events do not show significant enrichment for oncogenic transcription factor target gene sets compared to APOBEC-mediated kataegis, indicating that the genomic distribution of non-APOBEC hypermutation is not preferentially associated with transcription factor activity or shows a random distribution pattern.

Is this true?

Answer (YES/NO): NO